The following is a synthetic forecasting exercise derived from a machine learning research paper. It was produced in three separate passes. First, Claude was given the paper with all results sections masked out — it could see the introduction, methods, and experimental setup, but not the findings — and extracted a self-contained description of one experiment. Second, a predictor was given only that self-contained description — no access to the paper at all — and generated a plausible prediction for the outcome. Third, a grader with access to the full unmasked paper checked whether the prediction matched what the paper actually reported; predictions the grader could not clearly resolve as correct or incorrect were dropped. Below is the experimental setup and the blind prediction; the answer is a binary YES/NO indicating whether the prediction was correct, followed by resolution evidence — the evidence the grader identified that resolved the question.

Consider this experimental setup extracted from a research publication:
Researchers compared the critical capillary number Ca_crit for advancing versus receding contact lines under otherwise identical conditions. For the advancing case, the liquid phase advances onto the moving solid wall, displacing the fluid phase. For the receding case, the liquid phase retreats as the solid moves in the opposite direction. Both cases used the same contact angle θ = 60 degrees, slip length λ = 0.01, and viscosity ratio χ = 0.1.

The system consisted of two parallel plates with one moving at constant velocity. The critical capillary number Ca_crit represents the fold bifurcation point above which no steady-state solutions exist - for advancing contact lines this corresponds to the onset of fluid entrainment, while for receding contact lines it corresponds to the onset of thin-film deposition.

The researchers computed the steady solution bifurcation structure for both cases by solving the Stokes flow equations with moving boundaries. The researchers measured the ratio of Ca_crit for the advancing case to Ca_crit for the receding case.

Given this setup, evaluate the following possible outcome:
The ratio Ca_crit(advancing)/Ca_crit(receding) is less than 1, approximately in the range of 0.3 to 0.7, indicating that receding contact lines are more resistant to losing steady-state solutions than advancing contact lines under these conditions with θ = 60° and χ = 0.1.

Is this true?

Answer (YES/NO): NO